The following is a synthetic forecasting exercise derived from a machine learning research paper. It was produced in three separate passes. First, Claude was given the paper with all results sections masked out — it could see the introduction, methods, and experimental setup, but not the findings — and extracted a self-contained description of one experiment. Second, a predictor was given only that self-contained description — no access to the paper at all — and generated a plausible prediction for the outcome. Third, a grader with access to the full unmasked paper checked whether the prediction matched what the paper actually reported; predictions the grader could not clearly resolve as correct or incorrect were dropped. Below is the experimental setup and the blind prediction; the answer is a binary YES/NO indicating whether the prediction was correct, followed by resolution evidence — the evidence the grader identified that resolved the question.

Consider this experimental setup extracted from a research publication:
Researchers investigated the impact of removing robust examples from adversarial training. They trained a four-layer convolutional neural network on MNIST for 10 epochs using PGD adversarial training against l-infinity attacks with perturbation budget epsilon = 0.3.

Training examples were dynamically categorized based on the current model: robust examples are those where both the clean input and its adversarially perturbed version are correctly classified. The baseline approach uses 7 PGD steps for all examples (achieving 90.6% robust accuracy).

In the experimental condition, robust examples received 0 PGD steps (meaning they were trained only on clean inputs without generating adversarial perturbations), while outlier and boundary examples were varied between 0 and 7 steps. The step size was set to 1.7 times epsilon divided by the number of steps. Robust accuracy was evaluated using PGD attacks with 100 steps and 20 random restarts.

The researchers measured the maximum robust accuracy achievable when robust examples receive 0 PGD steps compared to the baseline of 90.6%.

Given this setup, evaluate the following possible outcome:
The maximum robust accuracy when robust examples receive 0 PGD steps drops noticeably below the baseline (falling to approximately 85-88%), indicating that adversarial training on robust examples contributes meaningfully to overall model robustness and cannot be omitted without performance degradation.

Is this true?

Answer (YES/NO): NO